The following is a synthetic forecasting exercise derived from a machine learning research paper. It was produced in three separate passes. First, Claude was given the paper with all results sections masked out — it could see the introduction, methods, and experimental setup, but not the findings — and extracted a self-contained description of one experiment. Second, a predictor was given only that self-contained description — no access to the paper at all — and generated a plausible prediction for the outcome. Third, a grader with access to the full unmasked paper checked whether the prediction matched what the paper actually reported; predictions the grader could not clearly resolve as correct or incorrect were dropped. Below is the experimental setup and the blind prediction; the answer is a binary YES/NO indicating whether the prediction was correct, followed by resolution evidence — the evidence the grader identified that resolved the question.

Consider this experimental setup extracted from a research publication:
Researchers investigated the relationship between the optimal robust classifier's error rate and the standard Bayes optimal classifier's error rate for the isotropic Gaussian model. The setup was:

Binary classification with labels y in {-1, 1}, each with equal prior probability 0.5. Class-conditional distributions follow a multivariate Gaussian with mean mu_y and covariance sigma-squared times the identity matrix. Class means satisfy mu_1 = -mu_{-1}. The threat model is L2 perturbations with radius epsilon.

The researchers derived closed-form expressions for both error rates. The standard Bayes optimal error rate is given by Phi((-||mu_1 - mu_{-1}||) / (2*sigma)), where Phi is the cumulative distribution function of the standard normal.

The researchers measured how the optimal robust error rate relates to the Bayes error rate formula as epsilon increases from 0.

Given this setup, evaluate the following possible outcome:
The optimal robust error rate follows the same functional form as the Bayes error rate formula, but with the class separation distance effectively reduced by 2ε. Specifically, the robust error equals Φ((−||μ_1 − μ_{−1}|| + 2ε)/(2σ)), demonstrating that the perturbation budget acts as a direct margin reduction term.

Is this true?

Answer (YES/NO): YES